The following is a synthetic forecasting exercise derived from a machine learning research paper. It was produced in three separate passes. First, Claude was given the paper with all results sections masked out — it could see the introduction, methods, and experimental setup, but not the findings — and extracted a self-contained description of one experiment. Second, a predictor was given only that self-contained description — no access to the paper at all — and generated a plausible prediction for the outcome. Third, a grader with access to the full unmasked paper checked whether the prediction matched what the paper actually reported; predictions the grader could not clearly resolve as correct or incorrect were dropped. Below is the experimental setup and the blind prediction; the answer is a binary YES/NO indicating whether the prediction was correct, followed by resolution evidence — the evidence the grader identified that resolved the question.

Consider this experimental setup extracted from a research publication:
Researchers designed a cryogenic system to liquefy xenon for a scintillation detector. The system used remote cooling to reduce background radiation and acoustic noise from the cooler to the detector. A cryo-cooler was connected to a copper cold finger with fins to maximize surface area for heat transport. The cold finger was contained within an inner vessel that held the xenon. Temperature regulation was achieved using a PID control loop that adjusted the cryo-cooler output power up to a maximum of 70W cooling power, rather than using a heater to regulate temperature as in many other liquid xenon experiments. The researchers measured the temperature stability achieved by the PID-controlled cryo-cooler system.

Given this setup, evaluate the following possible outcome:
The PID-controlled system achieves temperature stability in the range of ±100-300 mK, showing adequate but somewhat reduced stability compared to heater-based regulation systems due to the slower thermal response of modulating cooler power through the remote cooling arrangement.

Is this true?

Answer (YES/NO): NO